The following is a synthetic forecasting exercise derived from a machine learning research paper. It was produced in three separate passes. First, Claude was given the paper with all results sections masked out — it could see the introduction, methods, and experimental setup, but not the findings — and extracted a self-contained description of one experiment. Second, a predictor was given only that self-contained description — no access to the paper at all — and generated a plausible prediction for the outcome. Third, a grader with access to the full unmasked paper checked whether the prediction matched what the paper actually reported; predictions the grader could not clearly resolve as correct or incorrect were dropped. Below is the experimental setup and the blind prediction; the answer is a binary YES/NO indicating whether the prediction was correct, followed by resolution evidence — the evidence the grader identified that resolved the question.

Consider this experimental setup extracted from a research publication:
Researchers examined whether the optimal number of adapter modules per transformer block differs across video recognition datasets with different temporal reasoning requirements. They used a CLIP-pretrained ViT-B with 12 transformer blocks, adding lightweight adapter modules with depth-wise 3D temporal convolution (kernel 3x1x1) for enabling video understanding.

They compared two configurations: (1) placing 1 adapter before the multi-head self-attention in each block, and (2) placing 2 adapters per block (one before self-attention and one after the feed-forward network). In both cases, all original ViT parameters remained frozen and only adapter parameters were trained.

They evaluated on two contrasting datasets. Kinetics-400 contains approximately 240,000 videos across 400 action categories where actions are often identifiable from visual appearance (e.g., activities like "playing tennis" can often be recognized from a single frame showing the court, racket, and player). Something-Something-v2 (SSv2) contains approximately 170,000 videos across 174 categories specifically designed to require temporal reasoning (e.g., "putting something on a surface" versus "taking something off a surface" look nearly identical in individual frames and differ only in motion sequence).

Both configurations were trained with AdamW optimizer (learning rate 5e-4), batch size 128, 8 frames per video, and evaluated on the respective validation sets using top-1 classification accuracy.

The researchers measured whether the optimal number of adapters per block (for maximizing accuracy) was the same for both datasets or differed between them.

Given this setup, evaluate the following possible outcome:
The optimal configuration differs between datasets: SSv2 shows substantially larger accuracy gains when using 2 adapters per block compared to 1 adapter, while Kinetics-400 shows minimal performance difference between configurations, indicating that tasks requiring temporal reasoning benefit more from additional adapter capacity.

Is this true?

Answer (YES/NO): YES